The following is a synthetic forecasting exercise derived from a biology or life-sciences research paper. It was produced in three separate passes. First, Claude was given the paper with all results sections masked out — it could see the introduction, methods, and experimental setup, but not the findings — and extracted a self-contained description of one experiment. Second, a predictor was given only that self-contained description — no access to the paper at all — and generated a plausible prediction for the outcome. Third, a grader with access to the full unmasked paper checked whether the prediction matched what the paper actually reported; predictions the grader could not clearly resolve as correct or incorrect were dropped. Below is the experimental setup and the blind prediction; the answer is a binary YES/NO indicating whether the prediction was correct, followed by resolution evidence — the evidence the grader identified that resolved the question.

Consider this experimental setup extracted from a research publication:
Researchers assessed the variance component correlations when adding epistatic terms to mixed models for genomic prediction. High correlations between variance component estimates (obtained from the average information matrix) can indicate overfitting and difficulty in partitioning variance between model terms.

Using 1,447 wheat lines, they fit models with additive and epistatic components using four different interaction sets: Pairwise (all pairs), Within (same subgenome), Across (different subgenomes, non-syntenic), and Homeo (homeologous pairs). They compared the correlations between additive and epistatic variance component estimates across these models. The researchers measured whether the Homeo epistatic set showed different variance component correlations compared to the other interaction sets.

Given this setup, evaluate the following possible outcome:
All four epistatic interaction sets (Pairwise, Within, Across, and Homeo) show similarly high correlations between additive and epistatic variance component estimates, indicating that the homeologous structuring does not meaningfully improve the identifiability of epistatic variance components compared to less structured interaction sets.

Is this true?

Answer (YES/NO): NO